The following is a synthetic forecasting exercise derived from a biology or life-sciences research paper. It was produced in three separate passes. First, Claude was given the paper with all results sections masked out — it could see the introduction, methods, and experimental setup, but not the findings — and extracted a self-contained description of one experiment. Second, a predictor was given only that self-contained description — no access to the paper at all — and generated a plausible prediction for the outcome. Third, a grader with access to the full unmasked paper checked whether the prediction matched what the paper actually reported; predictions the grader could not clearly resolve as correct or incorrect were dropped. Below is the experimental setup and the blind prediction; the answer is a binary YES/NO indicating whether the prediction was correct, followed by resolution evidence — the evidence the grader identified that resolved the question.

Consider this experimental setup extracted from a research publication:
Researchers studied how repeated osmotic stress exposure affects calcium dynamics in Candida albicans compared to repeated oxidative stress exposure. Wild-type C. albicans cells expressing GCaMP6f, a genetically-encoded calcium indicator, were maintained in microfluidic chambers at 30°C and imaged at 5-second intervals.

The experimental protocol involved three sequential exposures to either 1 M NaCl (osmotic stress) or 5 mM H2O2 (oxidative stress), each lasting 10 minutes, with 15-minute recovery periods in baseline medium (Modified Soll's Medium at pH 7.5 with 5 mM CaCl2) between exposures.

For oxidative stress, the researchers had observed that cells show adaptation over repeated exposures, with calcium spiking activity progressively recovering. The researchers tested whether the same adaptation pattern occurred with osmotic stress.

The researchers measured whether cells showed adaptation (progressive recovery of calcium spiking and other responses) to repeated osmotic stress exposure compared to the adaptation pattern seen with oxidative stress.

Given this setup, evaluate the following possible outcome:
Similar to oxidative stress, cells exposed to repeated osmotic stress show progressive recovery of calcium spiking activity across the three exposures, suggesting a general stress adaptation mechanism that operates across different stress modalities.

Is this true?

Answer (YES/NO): NO